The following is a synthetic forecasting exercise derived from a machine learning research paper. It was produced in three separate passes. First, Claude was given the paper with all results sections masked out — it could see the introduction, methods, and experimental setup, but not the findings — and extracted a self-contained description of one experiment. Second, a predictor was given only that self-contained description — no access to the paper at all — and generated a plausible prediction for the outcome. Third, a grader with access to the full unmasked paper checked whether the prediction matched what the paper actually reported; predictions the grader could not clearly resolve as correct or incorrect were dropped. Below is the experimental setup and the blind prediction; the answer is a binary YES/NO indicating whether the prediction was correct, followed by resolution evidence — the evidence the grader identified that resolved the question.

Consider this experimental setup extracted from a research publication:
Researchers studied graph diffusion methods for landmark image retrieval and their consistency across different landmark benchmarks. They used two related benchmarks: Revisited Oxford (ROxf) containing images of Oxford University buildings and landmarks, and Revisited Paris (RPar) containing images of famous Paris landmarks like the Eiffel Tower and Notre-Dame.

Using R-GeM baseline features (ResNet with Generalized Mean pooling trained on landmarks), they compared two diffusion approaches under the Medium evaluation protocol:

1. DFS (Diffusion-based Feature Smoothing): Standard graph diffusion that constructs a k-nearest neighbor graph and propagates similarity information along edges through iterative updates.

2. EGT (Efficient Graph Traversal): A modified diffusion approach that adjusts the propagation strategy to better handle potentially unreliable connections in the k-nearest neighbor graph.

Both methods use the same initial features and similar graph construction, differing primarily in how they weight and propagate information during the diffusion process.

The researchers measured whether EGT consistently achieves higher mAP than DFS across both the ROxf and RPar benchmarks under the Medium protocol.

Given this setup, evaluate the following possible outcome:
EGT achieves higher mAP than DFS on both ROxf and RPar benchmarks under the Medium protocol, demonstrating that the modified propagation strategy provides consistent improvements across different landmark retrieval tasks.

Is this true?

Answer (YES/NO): NO